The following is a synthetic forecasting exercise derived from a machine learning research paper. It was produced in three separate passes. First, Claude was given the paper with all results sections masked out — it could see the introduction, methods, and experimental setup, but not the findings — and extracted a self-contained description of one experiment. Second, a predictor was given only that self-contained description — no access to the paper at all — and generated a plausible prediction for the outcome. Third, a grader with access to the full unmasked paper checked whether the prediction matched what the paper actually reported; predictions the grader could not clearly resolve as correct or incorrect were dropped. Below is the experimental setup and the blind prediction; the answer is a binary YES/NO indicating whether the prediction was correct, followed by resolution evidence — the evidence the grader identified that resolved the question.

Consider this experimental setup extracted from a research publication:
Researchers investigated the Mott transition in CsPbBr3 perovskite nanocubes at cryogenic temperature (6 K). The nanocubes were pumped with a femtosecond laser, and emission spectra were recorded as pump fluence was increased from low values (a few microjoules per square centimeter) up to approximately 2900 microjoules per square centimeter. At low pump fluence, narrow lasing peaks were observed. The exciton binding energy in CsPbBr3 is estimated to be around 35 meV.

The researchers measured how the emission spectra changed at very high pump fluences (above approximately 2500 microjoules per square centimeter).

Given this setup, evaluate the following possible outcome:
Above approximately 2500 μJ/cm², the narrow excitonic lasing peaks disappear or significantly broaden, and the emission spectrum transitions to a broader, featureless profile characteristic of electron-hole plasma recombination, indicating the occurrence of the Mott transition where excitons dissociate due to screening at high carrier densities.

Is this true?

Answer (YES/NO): YES